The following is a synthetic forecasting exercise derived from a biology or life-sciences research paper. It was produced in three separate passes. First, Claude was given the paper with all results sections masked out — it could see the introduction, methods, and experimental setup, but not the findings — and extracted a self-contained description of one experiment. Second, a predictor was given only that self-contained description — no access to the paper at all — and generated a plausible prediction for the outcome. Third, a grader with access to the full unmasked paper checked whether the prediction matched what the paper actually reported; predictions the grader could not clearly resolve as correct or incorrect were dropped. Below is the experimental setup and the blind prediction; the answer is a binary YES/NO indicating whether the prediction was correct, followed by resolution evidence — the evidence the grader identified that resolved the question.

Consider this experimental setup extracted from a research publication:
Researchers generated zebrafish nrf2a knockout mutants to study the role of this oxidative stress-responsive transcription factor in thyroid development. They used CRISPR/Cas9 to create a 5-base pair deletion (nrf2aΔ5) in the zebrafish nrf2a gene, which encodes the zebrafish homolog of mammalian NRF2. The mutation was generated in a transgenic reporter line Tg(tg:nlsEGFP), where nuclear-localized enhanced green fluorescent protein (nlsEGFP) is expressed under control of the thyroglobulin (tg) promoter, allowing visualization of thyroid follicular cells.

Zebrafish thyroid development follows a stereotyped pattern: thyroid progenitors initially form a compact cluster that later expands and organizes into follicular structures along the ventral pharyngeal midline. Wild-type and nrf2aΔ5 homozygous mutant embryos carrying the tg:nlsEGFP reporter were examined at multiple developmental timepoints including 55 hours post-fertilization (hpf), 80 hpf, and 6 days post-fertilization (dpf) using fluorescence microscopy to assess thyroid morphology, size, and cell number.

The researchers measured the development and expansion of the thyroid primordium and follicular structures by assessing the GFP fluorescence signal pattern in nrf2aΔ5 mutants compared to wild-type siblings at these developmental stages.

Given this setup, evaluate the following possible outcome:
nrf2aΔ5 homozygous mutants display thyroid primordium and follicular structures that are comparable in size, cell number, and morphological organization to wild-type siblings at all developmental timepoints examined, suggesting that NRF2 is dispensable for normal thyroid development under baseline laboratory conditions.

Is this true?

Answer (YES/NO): NO